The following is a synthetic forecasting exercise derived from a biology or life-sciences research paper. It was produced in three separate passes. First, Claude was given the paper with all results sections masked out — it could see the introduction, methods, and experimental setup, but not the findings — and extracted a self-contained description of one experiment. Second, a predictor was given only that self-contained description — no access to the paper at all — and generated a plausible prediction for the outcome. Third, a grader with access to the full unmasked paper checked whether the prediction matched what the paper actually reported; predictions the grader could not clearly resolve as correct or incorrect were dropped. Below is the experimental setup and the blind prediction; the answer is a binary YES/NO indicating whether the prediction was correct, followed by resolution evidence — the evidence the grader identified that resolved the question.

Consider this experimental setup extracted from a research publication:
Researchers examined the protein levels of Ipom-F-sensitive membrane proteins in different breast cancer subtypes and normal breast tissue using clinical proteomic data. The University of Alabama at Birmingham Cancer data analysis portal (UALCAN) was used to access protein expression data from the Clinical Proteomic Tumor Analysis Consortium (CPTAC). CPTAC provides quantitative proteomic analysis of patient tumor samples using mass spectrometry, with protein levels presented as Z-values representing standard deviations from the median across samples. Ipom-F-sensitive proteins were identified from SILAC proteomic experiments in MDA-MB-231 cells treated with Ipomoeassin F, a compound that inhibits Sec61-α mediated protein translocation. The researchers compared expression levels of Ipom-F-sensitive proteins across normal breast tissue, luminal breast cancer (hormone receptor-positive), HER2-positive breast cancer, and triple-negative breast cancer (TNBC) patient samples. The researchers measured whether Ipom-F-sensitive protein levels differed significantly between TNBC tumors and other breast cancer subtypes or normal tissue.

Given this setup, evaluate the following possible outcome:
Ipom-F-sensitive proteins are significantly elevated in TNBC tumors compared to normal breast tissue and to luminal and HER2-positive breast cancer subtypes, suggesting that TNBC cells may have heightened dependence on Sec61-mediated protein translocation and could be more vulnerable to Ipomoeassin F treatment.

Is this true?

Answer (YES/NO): NO